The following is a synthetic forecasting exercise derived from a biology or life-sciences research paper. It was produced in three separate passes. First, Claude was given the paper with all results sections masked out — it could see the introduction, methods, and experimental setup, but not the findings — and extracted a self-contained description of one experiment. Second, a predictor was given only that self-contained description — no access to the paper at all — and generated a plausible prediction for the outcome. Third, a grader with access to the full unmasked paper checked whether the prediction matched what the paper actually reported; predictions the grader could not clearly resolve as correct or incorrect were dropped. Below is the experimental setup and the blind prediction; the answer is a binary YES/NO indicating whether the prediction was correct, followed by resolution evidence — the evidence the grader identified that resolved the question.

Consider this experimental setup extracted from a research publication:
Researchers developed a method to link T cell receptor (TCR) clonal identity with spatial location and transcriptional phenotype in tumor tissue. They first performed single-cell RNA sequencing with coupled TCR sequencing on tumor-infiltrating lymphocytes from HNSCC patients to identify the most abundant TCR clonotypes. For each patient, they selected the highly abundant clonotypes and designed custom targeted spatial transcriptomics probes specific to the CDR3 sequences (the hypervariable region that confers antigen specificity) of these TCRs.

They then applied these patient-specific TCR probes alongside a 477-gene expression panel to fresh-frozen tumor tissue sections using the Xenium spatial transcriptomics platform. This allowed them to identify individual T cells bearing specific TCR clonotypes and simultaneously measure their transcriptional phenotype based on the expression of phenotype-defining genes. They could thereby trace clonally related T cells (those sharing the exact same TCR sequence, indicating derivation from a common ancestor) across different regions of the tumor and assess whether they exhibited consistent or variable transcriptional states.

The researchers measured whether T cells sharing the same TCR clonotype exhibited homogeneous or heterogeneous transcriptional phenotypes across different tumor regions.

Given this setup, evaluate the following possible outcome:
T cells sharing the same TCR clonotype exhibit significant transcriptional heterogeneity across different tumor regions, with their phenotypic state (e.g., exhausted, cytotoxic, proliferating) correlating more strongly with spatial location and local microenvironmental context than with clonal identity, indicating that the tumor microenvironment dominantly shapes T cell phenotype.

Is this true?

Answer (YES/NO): YES